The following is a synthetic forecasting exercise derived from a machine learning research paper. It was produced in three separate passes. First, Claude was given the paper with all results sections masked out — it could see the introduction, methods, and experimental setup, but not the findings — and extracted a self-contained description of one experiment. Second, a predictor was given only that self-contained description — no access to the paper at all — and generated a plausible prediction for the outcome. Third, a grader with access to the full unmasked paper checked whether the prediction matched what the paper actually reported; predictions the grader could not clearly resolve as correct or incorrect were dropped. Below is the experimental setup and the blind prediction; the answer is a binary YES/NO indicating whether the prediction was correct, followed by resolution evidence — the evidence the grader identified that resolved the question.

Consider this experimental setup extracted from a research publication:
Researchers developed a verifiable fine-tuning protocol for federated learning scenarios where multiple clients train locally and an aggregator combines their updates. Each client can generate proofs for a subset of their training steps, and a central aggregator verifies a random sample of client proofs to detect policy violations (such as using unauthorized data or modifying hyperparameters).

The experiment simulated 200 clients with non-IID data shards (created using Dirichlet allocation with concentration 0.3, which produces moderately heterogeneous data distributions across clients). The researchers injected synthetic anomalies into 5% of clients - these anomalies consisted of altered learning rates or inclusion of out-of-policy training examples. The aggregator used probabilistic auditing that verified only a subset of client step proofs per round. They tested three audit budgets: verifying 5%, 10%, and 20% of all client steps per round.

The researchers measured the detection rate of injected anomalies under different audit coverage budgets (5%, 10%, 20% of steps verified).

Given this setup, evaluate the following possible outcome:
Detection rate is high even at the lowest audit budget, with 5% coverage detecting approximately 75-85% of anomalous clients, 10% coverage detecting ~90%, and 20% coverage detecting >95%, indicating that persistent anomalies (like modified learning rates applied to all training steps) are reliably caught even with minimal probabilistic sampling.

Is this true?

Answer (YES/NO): NO